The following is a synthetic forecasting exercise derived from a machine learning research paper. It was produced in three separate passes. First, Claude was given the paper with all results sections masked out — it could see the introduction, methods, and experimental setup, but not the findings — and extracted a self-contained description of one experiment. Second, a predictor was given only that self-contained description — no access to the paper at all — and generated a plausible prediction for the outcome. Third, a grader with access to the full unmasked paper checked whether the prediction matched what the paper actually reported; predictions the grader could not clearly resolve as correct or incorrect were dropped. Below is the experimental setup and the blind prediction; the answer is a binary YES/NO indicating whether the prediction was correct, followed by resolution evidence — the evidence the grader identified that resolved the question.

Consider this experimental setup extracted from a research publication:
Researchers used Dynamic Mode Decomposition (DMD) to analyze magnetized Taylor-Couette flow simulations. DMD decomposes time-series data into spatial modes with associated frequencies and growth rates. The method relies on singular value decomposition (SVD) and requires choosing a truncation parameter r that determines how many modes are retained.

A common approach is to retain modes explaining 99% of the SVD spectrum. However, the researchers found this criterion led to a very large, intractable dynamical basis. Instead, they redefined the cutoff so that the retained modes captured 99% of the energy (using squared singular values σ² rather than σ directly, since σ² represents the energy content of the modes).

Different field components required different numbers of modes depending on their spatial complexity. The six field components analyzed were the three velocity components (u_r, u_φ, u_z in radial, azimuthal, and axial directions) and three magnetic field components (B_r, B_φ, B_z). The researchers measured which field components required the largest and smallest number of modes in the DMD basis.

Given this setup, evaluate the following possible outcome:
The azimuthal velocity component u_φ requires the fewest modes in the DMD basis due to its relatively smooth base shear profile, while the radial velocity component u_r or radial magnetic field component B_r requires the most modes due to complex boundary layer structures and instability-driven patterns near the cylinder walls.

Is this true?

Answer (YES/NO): YES